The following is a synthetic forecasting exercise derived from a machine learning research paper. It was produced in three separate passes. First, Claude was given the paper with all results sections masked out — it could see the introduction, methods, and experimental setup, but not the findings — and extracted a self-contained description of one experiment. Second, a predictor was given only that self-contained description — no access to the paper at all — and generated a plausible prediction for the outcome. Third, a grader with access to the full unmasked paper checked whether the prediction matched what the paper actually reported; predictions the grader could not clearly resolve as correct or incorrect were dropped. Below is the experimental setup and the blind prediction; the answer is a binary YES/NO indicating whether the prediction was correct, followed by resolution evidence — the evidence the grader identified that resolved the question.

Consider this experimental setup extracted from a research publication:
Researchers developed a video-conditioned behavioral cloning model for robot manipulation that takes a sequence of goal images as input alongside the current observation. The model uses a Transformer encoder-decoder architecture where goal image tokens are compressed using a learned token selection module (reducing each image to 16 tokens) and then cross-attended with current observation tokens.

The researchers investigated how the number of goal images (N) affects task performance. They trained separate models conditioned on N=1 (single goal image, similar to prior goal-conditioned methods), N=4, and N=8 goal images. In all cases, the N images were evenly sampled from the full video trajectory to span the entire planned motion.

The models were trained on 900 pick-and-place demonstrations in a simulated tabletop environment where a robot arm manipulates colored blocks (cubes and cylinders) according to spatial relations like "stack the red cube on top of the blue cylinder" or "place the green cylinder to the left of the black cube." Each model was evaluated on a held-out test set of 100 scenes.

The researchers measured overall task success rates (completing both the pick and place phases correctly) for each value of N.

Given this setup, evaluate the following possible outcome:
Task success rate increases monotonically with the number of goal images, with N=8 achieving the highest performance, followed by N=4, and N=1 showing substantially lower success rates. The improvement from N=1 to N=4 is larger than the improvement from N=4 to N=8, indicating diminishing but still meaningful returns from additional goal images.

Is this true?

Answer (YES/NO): NO